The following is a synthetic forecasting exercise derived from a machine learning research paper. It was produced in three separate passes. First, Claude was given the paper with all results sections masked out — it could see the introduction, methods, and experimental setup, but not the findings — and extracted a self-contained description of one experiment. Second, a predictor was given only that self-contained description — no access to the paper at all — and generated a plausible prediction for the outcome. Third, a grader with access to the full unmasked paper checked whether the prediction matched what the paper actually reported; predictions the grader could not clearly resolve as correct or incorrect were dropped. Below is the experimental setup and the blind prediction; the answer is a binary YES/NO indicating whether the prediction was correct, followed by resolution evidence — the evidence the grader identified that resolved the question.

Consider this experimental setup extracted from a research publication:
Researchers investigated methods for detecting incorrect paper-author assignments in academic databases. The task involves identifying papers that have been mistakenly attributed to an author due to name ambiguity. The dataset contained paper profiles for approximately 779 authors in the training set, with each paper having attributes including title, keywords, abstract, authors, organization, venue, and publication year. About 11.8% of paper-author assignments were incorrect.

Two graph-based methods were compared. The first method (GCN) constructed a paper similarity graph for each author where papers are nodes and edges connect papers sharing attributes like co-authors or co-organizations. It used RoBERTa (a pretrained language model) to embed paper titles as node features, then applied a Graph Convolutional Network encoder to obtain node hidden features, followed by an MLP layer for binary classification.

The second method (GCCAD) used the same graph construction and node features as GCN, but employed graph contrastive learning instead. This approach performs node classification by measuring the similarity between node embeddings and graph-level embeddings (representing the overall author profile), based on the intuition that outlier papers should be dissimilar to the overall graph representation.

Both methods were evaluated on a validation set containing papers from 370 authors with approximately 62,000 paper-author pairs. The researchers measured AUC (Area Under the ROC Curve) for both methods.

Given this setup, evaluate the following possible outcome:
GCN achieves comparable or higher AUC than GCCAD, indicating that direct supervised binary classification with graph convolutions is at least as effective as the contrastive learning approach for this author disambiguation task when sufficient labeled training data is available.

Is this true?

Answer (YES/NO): NO